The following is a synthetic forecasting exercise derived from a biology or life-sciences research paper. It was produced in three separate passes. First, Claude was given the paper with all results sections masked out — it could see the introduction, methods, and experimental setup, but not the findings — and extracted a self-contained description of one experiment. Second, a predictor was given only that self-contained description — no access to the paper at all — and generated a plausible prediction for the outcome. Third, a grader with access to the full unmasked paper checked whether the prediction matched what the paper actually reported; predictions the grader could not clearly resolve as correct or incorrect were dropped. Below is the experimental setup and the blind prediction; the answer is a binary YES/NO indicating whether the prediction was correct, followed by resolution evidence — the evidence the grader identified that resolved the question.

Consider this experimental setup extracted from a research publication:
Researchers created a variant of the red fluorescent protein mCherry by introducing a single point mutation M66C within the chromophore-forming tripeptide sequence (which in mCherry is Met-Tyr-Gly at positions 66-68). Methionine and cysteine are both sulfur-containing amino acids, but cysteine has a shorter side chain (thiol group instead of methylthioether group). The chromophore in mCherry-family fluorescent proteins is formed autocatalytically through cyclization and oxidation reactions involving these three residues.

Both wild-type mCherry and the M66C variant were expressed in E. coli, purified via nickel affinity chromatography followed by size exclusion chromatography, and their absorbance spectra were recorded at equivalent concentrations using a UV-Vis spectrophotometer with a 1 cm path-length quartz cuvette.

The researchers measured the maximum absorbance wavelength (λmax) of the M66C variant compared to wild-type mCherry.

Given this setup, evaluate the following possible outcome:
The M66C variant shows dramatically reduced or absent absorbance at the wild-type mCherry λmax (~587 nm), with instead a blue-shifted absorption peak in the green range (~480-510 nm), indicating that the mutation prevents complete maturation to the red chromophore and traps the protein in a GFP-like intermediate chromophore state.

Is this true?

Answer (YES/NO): NO